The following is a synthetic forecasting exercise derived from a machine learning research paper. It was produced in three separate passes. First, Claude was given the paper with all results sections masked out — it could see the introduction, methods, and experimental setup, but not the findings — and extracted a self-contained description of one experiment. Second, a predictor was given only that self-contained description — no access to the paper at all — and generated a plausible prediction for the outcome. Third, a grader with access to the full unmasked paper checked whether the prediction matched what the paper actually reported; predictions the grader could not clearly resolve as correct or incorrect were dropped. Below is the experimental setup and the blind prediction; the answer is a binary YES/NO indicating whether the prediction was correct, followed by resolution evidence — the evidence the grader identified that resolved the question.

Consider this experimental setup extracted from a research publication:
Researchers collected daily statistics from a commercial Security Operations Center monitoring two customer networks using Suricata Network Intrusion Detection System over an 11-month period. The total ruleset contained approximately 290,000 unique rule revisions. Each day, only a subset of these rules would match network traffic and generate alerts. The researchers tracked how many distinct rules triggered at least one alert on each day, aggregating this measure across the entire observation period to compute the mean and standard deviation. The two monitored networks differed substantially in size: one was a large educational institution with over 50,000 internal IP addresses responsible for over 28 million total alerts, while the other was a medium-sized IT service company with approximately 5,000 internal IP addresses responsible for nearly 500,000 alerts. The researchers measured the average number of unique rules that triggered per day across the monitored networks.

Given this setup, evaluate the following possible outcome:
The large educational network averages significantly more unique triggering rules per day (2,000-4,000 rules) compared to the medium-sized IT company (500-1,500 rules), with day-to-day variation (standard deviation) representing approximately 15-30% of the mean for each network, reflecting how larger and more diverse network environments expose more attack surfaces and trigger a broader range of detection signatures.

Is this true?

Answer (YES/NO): NO